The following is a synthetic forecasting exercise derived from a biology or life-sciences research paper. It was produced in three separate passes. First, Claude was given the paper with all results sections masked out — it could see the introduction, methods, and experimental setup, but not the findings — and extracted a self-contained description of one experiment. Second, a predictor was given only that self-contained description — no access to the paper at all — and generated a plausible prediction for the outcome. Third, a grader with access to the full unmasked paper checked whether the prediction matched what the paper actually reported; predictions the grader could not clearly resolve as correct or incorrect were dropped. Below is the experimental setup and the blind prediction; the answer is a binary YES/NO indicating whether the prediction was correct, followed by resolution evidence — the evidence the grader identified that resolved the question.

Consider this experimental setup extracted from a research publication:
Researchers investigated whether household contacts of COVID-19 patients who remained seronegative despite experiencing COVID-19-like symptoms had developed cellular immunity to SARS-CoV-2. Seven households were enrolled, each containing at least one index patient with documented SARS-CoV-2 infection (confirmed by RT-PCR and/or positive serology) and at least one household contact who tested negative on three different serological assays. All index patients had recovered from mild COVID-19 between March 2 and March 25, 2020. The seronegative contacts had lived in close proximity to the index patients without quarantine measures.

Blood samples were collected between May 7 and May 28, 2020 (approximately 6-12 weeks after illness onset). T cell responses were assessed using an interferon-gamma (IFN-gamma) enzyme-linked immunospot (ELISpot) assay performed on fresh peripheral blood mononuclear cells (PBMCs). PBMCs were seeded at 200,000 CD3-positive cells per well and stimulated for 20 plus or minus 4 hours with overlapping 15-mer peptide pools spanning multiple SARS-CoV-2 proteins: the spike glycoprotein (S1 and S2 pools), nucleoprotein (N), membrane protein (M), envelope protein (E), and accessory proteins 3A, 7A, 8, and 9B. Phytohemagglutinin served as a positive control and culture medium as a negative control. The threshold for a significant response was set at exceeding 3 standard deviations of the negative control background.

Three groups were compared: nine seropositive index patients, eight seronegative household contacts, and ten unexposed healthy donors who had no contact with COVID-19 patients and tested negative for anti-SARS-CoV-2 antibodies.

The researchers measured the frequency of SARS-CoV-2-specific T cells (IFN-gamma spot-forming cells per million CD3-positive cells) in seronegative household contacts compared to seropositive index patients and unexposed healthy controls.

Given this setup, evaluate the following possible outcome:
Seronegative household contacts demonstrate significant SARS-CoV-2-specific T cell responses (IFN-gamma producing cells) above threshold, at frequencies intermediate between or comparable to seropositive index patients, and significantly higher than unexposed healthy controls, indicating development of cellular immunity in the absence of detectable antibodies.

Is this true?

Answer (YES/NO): YES